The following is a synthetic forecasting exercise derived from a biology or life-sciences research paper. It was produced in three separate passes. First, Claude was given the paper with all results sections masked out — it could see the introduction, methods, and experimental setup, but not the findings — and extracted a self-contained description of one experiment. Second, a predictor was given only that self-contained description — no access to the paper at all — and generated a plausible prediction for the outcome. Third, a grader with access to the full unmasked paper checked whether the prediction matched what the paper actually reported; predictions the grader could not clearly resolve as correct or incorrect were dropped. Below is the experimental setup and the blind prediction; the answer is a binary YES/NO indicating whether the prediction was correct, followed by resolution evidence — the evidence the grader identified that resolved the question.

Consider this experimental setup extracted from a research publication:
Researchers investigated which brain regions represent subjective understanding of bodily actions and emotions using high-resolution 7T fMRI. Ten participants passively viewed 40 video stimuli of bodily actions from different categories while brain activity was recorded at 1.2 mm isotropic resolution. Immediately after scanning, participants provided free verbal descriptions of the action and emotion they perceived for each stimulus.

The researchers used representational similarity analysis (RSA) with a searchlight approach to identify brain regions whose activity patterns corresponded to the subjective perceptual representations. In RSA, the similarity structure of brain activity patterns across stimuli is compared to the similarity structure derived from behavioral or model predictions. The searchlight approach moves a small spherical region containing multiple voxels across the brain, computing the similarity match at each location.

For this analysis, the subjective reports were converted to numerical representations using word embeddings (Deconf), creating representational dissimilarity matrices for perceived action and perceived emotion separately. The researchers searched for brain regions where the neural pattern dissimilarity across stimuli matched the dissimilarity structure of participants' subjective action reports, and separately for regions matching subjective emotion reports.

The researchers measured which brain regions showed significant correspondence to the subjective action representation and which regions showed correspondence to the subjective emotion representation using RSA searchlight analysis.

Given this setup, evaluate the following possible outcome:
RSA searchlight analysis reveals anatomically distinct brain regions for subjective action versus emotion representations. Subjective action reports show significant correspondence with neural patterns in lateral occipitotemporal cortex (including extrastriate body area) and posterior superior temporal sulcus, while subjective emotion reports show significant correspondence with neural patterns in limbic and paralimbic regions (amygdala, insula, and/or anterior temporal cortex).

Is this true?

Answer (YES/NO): NO